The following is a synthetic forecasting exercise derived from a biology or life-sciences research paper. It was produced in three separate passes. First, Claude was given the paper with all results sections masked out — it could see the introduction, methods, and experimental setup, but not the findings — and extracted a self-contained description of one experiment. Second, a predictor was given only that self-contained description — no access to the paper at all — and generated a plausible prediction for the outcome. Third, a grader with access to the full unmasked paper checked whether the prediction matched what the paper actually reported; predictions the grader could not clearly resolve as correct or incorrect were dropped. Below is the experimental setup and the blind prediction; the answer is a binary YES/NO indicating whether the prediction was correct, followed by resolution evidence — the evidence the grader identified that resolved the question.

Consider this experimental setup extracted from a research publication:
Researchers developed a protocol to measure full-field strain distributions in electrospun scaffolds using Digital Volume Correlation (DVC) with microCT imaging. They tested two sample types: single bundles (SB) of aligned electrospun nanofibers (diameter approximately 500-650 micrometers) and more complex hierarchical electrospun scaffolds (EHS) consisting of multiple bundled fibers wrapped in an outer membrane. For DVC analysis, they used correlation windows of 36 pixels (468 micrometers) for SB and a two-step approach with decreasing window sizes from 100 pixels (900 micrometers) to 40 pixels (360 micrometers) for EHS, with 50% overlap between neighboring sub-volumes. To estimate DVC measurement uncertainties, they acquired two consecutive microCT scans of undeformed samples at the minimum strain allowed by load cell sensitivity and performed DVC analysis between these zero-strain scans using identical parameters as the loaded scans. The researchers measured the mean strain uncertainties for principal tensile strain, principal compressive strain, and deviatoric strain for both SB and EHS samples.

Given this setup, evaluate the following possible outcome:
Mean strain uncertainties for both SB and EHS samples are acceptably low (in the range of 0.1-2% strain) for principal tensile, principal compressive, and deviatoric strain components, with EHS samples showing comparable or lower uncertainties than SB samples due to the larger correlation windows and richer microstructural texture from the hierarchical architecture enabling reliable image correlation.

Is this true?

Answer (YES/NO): NO